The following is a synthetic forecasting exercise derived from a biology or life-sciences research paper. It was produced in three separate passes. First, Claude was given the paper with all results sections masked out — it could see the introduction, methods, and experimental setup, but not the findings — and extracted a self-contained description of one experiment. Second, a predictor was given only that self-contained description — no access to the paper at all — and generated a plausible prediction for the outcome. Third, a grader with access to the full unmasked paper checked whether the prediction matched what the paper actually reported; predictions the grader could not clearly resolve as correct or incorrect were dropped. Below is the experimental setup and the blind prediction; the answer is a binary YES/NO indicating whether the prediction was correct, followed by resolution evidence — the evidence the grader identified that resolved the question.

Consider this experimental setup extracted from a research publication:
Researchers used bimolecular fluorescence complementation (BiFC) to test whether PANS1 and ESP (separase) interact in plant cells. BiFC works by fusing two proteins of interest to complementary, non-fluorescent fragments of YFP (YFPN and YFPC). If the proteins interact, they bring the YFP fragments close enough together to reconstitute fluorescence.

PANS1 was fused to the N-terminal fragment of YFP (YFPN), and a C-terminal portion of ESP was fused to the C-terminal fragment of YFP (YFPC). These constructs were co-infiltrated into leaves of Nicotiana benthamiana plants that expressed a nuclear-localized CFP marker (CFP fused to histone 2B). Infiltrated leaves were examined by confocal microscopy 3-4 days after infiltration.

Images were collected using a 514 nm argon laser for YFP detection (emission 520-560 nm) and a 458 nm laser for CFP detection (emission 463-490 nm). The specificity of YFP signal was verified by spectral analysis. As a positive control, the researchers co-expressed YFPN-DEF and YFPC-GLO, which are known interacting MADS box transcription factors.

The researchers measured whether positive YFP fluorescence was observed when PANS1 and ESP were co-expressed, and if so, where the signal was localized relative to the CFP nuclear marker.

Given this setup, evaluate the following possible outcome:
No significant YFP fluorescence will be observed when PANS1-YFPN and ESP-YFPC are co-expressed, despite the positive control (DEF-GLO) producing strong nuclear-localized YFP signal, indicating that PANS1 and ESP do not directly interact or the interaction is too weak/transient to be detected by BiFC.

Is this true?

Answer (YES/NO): NO